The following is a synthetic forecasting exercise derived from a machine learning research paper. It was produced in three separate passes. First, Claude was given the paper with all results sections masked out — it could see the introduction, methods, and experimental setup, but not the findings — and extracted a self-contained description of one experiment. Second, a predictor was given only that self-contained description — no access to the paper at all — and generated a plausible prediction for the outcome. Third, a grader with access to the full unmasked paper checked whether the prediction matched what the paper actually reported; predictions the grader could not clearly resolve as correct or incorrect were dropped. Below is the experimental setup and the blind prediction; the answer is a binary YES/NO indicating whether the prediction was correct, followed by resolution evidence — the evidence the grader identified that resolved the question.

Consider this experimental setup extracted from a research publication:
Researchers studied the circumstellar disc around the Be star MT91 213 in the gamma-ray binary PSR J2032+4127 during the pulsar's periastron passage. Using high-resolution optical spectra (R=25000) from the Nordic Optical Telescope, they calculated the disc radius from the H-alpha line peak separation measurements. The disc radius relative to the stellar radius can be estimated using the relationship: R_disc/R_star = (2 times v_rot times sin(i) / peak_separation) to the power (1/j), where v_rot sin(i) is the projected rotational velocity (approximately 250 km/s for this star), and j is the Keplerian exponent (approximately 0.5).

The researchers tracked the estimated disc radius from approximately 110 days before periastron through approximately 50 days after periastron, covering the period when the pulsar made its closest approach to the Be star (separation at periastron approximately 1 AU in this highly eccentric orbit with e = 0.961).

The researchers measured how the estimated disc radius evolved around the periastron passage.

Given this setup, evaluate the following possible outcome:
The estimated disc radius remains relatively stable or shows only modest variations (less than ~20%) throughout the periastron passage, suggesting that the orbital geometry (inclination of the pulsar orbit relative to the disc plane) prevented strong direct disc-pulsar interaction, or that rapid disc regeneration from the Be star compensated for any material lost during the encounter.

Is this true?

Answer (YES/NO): NO